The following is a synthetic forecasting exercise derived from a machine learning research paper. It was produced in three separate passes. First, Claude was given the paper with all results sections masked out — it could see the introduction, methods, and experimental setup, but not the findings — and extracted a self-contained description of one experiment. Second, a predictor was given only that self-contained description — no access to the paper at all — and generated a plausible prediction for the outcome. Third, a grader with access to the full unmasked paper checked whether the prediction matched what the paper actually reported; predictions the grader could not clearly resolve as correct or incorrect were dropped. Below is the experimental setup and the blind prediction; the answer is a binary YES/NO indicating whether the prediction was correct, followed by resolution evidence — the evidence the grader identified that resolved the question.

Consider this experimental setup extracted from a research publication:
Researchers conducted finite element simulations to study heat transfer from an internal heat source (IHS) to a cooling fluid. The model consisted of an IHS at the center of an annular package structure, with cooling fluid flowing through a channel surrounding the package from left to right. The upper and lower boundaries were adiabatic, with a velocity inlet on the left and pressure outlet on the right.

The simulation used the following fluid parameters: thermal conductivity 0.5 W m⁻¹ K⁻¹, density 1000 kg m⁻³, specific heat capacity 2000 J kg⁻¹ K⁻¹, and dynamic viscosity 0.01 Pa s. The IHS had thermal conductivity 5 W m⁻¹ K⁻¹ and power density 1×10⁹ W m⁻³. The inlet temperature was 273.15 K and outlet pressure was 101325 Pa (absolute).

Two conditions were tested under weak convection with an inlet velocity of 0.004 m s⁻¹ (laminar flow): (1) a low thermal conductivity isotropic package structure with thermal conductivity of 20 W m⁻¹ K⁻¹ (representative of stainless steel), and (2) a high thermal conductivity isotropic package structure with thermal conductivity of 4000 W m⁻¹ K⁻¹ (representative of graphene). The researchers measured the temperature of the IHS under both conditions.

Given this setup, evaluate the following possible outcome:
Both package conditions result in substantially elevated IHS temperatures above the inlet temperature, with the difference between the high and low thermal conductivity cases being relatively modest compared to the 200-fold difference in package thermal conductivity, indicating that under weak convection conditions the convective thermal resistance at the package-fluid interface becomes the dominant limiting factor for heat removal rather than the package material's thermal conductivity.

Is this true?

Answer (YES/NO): NO